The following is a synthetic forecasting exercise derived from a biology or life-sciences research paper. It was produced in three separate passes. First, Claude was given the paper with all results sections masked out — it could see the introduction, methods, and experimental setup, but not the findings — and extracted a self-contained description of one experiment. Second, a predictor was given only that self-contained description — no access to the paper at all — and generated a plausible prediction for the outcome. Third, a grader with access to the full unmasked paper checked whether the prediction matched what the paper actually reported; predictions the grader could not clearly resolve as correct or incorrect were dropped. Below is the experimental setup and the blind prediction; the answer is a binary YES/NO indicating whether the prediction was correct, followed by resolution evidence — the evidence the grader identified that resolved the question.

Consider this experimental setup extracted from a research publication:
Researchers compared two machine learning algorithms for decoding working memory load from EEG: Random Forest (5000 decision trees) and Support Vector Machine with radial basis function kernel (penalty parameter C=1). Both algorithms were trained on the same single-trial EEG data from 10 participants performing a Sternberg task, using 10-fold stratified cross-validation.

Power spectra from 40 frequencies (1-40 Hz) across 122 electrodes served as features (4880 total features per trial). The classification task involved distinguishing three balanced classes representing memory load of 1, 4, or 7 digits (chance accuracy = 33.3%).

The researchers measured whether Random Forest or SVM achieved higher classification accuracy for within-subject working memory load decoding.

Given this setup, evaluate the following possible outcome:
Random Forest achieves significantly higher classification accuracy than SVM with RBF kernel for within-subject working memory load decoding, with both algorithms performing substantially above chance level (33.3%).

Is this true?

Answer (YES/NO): NO